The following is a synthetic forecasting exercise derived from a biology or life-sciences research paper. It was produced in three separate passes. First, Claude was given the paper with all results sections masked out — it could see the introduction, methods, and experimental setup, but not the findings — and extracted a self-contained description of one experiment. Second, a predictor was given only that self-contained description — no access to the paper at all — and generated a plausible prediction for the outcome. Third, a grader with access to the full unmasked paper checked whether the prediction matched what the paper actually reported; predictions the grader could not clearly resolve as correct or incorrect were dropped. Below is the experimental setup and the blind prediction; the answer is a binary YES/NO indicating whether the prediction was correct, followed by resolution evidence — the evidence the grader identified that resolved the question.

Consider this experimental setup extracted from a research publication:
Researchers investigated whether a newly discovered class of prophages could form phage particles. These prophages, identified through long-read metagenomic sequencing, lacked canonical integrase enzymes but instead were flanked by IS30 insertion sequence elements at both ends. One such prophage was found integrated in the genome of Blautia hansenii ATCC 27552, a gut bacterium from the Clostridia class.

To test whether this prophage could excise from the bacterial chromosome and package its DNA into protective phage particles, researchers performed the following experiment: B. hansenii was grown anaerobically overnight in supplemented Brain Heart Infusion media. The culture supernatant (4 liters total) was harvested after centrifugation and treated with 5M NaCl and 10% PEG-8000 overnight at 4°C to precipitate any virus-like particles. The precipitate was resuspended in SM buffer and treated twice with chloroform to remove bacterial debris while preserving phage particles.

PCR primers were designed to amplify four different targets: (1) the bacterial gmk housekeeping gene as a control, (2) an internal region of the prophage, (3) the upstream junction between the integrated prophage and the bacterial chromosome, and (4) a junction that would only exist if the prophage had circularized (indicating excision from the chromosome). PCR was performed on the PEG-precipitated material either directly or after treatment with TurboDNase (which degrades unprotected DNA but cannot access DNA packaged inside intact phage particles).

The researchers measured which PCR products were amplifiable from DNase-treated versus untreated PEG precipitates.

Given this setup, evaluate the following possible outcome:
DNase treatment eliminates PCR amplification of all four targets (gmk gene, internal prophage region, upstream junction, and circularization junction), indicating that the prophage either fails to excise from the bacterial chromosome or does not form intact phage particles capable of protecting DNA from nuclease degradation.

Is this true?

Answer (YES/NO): NO